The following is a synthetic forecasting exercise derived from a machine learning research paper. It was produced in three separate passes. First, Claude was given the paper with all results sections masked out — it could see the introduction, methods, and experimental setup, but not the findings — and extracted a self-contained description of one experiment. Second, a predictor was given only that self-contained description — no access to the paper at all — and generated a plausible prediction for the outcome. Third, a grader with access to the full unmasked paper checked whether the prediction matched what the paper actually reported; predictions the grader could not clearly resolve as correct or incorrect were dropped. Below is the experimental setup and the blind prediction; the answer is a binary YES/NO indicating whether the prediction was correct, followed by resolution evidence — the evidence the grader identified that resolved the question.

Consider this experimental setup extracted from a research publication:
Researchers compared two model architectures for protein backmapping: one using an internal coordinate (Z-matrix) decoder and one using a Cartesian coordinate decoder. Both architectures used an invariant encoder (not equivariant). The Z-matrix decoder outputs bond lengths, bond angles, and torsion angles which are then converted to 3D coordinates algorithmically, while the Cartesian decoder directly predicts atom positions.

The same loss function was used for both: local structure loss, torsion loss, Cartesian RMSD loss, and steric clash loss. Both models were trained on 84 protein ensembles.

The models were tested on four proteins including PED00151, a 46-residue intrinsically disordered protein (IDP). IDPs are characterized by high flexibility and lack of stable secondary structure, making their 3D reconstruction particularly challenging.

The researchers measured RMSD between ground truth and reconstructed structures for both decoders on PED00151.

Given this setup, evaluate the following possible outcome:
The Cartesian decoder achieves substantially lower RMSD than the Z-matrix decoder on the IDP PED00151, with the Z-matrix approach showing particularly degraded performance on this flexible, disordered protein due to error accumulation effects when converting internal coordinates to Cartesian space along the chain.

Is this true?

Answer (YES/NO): NO